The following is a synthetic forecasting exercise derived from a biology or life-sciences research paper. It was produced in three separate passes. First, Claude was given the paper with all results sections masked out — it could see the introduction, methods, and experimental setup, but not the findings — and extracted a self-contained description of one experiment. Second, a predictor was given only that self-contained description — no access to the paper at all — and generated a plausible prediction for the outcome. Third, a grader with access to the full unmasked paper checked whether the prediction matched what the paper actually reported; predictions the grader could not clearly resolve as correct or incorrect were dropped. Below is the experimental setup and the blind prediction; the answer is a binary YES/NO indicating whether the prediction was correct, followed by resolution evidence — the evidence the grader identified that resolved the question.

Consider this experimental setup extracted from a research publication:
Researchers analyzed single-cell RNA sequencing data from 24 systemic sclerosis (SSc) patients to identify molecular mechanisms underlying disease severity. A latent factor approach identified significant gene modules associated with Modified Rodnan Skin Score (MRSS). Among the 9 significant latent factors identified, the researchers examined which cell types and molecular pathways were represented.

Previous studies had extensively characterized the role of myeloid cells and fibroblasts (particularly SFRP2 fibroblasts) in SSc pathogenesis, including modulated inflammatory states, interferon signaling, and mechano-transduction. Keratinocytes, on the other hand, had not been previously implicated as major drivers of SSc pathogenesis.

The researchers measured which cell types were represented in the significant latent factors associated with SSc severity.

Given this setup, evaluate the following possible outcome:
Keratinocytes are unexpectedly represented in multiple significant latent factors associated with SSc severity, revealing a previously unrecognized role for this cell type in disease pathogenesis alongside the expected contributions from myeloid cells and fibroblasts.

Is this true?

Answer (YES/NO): YES